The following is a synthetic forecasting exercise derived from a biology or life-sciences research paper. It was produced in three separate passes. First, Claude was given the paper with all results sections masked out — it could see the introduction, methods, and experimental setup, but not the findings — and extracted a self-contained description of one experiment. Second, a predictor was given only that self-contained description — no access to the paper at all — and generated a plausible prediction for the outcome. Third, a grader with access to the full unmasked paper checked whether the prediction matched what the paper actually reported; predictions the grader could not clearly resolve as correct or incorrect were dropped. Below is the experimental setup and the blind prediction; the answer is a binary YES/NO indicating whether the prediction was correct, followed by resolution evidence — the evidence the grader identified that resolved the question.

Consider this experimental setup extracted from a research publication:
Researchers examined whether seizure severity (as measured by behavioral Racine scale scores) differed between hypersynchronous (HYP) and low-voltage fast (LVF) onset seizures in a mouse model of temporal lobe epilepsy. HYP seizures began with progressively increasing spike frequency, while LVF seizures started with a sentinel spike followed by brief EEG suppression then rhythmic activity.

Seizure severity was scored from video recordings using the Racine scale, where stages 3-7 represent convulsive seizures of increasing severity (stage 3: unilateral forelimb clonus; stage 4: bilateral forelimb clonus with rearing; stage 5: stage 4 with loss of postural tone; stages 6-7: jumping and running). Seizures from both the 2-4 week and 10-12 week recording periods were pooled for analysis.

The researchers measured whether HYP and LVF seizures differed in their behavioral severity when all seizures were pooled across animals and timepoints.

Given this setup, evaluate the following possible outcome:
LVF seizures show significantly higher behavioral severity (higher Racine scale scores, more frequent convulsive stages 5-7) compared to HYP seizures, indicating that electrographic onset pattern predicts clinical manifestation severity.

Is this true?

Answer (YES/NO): NO